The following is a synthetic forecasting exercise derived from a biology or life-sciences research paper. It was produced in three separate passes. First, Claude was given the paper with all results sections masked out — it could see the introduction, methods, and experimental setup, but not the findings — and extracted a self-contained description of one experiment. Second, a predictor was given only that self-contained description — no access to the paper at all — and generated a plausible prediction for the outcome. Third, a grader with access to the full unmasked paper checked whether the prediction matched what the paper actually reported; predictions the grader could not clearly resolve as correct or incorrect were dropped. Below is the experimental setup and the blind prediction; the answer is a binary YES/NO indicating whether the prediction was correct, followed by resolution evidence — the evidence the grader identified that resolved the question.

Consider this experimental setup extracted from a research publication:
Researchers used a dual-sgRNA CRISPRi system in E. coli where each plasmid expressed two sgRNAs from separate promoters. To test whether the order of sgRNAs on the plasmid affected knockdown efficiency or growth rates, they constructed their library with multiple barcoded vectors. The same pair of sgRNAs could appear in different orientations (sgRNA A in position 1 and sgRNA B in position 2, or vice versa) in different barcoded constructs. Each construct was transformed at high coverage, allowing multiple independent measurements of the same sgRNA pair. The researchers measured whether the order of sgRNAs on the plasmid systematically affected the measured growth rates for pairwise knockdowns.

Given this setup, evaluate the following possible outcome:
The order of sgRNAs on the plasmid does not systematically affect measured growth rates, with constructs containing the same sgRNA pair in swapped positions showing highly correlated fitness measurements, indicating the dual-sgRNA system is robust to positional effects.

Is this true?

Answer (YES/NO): YES